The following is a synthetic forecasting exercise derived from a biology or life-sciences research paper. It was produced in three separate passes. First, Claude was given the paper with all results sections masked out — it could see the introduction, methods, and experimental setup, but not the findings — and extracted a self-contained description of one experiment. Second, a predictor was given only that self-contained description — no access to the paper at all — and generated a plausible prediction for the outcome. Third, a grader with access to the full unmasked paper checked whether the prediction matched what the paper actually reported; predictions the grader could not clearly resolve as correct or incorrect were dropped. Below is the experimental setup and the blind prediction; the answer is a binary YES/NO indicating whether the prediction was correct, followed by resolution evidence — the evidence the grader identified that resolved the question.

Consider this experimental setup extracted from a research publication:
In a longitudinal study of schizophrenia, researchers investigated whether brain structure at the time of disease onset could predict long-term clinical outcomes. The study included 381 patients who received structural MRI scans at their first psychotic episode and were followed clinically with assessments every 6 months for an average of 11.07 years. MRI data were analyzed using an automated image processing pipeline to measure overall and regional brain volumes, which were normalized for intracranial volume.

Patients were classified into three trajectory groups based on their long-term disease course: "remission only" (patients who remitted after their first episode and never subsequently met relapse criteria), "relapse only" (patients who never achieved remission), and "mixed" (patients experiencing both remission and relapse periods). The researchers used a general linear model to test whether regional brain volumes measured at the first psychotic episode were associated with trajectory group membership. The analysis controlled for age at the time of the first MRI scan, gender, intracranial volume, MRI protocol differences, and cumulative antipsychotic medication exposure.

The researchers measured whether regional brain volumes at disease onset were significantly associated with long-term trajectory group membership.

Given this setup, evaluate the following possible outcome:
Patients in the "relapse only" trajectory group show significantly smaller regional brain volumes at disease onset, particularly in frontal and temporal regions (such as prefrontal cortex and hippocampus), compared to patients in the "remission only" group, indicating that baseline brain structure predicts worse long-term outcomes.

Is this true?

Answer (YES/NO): NO